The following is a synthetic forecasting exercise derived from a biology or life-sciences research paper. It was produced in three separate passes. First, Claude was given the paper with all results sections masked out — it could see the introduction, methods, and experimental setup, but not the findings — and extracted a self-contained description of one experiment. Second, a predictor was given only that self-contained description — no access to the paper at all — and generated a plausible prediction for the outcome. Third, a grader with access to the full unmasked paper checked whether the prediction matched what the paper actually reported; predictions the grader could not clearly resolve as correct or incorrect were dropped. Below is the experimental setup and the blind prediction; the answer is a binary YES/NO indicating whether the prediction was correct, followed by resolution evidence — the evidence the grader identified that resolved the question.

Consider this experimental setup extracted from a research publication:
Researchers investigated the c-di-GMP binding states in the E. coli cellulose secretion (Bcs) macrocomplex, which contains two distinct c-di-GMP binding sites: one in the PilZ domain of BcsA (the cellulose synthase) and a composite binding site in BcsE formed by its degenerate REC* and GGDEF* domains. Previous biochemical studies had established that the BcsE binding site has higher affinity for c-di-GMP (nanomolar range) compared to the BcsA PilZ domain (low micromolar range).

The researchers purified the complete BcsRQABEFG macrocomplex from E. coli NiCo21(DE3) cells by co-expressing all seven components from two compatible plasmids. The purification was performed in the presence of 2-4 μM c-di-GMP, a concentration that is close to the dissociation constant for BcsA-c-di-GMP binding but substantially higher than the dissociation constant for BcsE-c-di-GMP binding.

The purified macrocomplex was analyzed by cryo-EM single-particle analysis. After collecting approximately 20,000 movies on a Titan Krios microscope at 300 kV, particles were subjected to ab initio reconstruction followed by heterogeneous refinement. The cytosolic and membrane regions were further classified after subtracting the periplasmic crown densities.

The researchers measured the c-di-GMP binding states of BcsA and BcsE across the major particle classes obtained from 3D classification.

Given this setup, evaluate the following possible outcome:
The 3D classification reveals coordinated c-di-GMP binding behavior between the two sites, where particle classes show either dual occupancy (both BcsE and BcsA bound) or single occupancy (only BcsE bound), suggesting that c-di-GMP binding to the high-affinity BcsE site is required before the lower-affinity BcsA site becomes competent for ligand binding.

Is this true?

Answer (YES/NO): NO